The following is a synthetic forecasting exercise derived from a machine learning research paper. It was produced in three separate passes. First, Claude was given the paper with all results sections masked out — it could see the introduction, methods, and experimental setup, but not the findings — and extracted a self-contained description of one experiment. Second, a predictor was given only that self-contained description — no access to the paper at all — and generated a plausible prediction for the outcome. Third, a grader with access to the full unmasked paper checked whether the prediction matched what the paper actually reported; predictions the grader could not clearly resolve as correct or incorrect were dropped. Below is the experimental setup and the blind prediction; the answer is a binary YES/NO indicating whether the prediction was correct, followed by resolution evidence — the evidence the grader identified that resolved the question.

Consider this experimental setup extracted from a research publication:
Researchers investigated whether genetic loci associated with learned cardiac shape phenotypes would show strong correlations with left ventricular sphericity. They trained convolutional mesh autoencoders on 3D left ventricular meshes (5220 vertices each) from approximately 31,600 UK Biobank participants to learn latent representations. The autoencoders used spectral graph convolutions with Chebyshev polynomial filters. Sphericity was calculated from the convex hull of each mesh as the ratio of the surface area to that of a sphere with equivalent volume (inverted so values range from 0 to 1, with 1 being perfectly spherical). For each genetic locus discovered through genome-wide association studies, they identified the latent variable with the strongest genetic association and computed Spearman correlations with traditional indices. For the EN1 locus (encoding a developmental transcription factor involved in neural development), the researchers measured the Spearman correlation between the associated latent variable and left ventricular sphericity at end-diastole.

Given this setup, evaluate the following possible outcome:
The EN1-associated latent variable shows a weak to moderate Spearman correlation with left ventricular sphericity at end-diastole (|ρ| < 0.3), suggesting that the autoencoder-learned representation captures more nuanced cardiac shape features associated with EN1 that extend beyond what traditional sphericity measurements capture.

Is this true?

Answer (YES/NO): NO